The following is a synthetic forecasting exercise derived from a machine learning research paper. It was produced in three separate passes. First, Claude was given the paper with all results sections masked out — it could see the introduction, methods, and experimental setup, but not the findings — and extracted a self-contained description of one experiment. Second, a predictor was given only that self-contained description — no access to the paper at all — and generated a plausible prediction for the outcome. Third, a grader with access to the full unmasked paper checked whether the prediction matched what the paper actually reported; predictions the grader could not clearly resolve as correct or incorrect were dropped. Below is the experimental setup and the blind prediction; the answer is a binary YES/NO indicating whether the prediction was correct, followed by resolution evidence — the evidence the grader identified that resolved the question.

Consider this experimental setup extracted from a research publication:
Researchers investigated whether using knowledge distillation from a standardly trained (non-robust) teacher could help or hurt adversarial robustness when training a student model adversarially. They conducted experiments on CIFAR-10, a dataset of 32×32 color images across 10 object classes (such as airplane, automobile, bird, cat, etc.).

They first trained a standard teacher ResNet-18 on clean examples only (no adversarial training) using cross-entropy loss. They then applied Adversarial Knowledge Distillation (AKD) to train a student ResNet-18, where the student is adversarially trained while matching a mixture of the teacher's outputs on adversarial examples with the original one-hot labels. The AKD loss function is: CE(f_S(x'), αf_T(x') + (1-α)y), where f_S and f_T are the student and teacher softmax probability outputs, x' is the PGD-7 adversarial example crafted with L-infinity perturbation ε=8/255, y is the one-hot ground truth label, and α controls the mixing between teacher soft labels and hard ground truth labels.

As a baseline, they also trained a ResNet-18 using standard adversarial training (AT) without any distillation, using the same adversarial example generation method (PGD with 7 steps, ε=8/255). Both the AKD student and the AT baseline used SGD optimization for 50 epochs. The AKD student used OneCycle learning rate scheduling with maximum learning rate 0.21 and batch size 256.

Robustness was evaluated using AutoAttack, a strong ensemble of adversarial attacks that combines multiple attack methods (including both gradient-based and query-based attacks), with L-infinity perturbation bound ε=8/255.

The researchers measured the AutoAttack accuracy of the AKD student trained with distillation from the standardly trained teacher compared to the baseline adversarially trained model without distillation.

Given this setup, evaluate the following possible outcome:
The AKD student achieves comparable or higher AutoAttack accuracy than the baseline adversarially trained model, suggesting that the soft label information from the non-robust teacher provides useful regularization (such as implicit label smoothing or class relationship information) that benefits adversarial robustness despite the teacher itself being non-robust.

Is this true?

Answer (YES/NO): NO